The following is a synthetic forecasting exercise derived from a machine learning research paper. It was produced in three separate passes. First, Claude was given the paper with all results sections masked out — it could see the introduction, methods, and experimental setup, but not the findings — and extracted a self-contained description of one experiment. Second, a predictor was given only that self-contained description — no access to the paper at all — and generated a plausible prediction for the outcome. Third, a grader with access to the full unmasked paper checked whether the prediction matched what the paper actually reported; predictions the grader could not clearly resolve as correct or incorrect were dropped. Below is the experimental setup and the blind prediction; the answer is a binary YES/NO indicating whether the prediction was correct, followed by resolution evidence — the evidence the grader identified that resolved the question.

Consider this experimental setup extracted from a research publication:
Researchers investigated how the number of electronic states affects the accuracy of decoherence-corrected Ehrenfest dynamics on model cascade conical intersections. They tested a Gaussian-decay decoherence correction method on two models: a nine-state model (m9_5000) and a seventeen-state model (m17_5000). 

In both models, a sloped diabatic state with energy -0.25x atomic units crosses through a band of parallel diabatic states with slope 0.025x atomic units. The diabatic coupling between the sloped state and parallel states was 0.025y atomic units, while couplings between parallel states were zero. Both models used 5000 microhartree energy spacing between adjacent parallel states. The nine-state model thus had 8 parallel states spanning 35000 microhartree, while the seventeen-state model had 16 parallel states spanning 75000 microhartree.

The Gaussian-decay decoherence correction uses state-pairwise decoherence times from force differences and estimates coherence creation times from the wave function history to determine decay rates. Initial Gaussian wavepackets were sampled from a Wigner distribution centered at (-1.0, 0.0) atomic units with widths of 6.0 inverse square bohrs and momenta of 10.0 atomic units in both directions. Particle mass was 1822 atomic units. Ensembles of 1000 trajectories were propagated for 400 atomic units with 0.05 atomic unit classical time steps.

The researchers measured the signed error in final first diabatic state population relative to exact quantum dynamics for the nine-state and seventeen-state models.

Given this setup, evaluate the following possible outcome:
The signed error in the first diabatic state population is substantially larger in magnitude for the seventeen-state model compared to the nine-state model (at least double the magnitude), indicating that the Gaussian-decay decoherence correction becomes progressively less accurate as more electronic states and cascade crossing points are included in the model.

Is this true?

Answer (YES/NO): NO